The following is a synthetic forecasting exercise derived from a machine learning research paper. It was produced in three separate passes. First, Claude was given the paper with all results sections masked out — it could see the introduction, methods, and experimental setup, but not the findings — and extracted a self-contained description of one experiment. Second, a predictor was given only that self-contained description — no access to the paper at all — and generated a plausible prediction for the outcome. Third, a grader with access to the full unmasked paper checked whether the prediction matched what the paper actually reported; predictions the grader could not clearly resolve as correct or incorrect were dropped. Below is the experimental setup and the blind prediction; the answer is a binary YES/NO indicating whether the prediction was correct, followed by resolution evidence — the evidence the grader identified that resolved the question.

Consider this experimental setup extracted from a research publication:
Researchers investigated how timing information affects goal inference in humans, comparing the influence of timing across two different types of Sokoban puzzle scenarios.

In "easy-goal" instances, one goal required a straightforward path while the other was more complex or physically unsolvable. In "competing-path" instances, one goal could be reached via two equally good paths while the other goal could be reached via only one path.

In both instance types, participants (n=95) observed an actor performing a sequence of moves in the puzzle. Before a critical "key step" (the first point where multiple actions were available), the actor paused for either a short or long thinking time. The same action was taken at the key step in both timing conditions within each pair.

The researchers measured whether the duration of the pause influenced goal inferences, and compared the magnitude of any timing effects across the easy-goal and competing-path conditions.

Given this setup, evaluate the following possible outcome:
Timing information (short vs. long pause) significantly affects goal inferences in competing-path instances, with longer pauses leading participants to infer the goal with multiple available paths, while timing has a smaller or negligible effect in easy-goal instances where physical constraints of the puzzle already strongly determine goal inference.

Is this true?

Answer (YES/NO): NO